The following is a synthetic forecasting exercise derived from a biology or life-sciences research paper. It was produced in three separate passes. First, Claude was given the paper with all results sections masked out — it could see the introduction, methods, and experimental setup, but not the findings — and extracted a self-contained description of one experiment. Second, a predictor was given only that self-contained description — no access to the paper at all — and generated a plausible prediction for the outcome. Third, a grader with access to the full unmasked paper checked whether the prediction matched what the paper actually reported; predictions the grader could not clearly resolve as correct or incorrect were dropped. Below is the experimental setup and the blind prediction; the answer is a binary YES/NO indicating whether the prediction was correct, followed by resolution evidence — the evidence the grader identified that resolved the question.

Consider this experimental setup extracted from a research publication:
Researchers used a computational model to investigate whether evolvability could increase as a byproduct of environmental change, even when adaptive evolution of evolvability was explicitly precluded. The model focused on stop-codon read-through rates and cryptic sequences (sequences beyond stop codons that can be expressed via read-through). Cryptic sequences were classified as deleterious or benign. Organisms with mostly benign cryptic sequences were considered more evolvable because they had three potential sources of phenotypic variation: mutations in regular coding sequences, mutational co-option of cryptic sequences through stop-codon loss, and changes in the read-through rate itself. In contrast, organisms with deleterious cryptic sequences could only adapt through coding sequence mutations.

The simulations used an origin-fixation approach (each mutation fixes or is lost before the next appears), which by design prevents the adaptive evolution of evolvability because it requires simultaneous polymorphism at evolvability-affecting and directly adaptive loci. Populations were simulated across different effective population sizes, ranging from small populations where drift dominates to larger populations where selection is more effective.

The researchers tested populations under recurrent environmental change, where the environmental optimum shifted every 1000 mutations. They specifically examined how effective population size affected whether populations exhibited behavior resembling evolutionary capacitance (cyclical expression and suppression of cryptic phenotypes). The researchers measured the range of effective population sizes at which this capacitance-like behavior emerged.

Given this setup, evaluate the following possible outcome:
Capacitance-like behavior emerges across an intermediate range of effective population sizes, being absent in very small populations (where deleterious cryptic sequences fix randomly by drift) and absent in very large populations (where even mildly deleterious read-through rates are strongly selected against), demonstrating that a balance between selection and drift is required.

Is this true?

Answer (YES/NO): NO